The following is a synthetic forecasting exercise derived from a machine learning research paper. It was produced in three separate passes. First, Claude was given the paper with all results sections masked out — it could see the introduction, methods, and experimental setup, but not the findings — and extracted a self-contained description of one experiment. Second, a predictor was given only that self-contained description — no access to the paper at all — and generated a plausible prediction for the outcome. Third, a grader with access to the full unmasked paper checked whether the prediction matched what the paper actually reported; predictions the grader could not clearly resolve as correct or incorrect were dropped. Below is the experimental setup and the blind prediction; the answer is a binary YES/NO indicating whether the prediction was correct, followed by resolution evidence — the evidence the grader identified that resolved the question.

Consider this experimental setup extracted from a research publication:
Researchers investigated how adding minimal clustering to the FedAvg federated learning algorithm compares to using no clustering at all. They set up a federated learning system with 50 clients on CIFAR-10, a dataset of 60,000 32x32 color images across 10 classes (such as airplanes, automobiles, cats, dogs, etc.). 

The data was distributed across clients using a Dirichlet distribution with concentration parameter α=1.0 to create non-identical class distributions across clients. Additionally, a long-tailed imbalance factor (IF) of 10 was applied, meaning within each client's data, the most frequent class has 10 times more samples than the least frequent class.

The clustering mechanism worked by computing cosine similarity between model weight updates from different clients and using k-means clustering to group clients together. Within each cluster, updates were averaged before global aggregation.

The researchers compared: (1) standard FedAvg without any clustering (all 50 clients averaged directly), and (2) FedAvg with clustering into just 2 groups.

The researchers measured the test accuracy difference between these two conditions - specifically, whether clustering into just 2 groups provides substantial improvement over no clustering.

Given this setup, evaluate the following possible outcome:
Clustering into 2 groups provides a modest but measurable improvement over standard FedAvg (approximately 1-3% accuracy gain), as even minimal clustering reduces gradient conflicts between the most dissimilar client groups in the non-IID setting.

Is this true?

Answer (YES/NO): NO